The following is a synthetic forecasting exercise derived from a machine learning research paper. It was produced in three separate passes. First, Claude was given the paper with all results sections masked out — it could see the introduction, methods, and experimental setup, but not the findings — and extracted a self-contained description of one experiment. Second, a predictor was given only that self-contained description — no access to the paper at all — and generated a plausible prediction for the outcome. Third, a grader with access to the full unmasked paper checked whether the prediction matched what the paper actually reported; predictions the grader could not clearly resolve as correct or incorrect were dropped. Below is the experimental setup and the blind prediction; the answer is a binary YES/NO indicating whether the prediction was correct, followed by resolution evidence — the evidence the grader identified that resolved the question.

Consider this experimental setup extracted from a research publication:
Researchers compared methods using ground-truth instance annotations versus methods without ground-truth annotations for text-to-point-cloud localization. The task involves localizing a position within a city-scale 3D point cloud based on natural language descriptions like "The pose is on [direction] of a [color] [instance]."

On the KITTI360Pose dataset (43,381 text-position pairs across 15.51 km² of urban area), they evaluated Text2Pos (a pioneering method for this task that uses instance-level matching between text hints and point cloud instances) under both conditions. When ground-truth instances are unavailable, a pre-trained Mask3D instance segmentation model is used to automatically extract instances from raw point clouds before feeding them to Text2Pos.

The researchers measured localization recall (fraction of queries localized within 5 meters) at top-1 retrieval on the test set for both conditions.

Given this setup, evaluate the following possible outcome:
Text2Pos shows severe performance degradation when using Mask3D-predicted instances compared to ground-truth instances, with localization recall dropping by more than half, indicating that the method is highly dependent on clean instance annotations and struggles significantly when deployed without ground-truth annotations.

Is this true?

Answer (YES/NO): NO